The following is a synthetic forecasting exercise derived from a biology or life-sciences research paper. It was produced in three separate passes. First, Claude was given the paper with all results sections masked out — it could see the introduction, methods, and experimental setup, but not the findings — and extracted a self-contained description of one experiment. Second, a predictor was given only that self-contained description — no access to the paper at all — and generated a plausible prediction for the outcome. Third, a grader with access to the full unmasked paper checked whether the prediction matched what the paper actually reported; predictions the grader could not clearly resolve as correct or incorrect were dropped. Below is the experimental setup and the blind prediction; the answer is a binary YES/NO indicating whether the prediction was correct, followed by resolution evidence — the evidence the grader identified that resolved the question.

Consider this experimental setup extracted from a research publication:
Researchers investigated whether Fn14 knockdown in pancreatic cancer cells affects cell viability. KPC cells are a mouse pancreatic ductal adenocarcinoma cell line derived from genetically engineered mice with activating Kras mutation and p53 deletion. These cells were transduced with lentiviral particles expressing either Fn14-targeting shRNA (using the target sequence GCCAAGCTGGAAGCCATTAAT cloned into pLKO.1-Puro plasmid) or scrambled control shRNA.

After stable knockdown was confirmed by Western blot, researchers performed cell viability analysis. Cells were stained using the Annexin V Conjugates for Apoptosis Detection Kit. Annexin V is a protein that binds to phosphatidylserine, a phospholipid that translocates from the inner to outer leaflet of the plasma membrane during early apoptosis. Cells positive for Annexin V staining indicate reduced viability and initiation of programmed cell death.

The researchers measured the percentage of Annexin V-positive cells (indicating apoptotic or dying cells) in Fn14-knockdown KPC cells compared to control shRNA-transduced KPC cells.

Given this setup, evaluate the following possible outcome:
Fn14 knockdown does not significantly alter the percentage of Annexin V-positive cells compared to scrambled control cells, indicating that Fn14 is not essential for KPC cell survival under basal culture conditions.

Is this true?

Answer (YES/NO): YES